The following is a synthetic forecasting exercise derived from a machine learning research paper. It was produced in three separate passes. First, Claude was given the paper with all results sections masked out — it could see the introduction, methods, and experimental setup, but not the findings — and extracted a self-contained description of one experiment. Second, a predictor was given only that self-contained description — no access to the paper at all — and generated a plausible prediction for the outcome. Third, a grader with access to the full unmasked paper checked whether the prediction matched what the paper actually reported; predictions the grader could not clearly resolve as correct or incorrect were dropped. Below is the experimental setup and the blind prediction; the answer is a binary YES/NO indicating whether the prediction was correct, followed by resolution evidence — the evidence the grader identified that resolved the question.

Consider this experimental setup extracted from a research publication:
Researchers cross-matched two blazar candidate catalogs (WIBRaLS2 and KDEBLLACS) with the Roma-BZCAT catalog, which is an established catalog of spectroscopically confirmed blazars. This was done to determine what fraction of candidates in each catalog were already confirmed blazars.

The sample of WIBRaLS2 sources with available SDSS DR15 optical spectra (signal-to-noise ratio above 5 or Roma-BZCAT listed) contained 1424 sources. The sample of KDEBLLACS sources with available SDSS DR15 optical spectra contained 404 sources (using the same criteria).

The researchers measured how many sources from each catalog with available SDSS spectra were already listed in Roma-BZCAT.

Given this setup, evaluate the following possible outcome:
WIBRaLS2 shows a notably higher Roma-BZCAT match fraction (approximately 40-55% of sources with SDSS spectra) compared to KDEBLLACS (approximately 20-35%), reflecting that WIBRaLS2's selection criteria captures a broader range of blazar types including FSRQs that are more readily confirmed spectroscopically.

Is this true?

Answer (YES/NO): NO